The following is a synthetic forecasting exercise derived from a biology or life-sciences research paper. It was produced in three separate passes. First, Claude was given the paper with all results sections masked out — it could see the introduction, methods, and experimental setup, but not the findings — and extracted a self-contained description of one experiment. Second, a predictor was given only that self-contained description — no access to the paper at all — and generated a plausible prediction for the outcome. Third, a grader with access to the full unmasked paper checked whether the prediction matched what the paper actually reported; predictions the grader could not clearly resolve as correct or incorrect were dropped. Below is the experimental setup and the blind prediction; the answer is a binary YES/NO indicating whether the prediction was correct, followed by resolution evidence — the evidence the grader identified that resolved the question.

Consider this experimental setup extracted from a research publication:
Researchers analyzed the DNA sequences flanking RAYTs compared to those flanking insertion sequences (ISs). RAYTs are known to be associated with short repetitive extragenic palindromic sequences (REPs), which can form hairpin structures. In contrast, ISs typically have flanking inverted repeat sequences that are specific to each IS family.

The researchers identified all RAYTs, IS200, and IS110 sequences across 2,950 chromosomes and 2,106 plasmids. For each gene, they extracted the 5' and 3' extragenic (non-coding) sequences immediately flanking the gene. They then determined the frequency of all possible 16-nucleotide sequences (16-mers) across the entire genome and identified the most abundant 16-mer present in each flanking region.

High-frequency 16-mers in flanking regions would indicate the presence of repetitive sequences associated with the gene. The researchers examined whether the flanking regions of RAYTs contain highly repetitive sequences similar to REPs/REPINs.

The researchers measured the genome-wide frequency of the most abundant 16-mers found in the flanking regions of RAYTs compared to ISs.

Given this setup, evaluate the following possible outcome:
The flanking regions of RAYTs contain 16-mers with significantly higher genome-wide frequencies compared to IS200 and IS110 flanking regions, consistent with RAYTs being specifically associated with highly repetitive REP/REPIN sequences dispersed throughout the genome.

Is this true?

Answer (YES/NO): YES